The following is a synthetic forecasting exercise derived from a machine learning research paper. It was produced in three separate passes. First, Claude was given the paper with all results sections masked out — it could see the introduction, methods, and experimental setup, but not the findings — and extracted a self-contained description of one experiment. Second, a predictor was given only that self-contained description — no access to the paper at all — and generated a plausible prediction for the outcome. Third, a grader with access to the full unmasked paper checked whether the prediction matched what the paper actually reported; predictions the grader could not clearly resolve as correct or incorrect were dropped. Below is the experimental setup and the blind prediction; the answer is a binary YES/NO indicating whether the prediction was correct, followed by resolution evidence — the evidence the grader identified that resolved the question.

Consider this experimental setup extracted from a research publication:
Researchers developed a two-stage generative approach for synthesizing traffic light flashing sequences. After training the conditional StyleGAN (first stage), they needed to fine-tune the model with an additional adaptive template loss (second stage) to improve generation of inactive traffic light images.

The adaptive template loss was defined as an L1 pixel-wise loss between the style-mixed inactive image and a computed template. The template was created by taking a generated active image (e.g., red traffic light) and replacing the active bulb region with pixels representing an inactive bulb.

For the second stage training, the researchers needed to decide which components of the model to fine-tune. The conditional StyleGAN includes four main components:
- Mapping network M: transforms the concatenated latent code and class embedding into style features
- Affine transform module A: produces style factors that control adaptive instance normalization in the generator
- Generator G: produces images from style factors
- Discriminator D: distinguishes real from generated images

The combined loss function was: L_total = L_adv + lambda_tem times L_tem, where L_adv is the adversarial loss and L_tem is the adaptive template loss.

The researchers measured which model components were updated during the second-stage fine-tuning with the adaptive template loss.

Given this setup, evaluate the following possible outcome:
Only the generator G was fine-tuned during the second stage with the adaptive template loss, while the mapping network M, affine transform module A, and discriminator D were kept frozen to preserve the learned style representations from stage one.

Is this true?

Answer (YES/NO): NO